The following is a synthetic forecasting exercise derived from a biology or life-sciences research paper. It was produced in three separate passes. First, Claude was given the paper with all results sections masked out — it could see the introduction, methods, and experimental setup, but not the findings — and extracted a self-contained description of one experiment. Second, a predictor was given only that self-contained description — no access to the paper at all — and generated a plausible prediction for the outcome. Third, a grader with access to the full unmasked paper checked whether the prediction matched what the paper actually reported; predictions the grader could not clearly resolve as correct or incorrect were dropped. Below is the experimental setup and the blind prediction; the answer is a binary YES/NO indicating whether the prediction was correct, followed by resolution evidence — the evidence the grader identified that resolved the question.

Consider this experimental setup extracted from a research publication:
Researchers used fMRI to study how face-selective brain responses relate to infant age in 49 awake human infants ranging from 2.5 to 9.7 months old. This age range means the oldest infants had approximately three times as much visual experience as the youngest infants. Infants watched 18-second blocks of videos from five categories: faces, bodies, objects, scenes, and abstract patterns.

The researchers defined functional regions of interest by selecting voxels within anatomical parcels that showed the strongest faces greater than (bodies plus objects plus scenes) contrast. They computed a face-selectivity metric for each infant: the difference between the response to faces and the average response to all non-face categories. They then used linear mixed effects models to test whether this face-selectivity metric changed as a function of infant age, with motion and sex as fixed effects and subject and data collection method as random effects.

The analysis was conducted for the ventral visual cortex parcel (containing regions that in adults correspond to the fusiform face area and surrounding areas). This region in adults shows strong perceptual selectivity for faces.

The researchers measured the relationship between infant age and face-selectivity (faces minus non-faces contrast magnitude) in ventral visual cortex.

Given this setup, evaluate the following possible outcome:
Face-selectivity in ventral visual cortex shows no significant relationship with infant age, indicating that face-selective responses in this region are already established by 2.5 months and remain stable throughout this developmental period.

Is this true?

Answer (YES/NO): YES